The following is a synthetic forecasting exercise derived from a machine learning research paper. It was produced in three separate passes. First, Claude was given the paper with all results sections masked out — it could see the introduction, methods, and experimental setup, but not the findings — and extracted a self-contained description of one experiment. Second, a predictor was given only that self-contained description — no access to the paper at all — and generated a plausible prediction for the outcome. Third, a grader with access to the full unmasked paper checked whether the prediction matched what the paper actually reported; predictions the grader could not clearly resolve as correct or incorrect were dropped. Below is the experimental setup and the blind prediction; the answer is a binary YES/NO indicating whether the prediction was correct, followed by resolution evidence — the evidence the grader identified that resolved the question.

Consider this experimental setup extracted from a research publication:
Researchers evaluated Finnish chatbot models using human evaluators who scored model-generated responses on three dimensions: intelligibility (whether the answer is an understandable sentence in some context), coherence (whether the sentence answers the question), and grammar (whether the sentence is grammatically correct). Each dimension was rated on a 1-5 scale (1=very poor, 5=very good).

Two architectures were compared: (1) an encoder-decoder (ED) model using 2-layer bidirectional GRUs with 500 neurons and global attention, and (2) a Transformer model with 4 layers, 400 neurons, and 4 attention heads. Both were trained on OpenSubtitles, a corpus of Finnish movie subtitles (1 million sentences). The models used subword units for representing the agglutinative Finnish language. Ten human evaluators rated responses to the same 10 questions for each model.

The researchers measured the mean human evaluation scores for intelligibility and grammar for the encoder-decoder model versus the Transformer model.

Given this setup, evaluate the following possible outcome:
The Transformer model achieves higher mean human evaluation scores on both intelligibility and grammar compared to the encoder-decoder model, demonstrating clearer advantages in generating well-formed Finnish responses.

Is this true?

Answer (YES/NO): NO